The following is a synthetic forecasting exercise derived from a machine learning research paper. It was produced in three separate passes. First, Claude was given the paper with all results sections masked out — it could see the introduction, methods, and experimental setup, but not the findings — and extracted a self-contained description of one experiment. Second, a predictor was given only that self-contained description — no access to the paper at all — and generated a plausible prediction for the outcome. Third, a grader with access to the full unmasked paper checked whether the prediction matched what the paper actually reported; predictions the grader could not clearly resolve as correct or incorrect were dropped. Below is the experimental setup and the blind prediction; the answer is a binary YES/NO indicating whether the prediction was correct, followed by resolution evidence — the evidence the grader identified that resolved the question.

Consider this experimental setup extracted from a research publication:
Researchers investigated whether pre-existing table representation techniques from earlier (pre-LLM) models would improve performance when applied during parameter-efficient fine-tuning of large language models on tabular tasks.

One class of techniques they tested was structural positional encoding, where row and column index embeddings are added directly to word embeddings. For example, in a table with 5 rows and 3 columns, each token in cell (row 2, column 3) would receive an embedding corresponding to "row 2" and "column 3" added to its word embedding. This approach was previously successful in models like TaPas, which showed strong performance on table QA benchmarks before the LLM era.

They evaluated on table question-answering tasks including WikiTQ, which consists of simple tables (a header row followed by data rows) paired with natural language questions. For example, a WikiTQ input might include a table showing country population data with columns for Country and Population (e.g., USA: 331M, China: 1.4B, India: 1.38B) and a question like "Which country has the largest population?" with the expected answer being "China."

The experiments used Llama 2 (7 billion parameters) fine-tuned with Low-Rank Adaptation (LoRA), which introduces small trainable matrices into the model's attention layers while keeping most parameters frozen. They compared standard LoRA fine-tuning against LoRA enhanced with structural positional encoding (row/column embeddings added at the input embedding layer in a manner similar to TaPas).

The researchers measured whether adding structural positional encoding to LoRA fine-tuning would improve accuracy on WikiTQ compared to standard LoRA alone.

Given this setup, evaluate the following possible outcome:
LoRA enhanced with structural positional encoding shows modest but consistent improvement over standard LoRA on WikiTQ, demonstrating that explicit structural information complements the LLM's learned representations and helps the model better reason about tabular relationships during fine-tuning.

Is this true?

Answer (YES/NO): NO